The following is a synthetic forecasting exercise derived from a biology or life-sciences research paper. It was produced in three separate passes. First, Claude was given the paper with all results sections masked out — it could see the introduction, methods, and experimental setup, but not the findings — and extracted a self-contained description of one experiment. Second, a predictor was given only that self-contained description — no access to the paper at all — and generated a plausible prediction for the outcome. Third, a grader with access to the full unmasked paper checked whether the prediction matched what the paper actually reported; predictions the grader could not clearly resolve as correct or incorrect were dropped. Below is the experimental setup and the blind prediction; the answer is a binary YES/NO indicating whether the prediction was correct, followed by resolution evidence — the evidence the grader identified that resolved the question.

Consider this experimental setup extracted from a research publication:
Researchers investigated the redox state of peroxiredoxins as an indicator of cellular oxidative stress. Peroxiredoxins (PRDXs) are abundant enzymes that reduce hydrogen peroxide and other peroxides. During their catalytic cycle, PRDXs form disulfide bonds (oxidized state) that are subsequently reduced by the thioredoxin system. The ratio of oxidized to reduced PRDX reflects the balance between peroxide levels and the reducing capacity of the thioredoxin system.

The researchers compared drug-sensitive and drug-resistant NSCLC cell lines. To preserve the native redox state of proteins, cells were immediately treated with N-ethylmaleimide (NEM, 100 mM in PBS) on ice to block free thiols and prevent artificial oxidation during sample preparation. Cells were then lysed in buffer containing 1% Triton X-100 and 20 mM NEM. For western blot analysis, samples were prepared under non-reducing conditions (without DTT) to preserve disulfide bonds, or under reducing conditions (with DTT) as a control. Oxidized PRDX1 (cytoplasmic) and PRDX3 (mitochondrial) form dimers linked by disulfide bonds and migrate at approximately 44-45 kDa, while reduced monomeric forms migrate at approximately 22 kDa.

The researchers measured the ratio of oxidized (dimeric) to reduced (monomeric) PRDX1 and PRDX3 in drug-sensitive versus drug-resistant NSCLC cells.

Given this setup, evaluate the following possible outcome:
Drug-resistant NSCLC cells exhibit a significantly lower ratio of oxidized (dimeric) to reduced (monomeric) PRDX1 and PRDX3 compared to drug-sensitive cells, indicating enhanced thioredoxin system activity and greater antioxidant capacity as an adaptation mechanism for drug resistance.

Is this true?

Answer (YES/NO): NO